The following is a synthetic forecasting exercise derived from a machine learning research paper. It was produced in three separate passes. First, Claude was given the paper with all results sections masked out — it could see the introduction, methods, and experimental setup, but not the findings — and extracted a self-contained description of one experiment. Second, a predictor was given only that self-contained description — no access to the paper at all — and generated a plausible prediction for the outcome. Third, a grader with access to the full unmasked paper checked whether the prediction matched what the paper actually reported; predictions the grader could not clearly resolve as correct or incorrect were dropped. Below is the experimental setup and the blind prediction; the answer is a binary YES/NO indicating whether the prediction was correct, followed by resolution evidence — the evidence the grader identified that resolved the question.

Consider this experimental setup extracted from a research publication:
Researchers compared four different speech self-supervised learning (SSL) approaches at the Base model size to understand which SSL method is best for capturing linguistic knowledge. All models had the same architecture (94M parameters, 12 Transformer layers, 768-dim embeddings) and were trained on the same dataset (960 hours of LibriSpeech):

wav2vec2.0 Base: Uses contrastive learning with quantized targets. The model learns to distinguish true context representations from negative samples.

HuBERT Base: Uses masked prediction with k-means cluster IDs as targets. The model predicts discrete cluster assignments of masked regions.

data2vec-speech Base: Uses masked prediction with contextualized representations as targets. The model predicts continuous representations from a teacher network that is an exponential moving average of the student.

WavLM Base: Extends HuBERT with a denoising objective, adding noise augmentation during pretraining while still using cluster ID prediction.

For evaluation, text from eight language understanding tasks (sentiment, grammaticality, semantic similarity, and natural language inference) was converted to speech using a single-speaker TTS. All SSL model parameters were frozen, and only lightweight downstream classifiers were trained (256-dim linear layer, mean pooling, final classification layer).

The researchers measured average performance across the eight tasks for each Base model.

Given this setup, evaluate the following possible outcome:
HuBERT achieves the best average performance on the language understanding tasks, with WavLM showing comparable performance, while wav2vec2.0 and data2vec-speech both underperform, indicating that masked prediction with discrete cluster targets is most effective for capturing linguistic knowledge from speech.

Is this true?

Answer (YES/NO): NO